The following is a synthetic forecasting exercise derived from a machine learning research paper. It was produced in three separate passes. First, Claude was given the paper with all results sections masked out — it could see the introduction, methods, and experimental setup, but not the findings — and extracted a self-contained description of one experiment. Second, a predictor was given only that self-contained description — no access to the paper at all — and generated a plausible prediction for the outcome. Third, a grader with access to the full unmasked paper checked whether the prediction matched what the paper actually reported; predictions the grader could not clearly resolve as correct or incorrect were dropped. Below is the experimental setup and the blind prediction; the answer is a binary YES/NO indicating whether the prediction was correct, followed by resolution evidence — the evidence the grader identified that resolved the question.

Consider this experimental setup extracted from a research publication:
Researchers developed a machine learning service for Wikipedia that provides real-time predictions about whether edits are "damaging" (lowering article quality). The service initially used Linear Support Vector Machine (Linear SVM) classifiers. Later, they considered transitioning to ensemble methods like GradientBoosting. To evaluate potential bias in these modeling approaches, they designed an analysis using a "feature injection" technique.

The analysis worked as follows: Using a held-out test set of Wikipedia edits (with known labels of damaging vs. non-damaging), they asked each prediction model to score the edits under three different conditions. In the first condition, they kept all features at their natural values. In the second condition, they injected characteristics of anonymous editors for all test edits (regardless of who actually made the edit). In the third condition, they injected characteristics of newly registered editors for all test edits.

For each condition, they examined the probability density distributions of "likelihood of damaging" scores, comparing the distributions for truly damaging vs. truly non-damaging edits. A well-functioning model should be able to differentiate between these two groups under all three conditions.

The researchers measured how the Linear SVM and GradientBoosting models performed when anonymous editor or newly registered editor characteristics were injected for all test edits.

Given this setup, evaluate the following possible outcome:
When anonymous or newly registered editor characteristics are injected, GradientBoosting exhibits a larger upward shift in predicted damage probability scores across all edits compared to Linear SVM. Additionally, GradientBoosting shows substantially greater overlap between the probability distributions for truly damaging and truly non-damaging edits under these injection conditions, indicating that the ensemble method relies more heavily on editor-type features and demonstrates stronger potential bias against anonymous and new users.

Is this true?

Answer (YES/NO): NO